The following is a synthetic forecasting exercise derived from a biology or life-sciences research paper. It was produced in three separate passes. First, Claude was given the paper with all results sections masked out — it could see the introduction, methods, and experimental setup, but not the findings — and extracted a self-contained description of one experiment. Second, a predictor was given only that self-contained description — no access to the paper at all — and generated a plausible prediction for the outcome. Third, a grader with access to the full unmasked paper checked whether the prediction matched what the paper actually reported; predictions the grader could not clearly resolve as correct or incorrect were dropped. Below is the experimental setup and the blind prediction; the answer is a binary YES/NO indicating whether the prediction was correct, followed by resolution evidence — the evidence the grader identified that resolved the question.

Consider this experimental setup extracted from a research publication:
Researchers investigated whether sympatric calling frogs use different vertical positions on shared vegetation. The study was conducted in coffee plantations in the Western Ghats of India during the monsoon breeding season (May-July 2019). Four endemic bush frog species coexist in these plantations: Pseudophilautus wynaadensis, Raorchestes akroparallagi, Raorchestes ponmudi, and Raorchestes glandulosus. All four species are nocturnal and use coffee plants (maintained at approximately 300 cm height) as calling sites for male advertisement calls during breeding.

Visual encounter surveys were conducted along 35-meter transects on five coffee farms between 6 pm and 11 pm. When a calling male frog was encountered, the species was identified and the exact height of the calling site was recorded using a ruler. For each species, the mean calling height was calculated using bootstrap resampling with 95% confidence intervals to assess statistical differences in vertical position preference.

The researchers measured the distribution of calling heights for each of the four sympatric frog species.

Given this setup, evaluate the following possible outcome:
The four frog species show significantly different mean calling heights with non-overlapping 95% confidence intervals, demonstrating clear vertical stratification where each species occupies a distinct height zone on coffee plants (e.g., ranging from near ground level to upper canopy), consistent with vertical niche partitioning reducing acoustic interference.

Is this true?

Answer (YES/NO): NO